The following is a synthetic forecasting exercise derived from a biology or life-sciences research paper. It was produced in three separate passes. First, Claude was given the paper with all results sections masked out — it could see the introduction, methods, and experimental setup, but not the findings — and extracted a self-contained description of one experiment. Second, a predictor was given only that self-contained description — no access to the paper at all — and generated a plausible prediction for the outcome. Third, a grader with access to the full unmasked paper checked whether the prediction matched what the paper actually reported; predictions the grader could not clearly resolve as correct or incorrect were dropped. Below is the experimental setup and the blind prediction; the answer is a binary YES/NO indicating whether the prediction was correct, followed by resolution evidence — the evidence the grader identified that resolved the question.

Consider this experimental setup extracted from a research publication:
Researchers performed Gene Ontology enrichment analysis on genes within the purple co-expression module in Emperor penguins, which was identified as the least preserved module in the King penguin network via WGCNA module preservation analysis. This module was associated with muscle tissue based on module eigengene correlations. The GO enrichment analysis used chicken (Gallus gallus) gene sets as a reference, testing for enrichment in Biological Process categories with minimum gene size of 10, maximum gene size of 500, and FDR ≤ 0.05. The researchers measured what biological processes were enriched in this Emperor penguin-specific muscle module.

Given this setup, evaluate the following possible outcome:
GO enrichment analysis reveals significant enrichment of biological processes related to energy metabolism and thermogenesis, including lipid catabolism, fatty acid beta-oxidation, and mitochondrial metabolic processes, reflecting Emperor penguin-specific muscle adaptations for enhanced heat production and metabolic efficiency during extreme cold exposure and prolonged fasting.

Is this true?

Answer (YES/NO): NO